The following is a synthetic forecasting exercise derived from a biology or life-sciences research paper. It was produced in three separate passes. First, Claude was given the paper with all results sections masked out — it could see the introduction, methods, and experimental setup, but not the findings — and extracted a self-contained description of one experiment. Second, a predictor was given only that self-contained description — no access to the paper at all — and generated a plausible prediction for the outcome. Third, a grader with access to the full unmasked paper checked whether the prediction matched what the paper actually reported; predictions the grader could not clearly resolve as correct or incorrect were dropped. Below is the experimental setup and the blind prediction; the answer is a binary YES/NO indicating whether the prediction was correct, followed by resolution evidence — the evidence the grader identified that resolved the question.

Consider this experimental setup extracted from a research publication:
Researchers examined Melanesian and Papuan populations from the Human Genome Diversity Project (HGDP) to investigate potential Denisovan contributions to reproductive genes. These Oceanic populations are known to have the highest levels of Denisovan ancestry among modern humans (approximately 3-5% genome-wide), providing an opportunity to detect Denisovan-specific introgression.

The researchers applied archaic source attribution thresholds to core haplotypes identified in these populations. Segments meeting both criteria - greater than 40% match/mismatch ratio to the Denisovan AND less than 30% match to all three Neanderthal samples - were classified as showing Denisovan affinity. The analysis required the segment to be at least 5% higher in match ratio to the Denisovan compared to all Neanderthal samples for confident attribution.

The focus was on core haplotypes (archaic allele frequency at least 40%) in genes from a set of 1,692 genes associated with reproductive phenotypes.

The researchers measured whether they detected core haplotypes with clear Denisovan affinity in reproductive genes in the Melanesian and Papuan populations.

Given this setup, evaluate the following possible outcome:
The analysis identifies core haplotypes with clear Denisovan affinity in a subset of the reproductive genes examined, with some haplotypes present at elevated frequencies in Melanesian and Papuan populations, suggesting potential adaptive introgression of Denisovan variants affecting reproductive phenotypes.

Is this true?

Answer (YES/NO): YES